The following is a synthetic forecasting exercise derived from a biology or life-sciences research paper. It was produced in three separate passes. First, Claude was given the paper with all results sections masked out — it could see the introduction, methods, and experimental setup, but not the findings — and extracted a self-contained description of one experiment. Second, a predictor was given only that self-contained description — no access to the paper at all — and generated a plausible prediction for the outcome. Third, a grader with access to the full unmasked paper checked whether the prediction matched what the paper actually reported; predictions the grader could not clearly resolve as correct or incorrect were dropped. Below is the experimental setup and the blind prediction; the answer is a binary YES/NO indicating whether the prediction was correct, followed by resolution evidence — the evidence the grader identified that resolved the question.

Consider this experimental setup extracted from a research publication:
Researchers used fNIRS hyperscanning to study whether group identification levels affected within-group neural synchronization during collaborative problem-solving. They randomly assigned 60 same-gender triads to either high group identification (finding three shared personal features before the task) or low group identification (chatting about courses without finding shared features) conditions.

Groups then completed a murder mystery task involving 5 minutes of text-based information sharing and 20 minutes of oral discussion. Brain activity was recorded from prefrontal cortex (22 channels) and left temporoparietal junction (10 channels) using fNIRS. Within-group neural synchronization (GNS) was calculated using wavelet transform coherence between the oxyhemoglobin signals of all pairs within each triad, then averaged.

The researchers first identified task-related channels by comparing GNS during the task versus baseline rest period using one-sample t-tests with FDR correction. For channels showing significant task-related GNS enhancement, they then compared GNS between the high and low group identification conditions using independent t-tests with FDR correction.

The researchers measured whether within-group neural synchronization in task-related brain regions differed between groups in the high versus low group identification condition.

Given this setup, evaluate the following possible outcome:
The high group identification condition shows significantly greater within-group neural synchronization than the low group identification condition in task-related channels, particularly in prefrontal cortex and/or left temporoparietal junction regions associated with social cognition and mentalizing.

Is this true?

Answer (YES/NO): YES